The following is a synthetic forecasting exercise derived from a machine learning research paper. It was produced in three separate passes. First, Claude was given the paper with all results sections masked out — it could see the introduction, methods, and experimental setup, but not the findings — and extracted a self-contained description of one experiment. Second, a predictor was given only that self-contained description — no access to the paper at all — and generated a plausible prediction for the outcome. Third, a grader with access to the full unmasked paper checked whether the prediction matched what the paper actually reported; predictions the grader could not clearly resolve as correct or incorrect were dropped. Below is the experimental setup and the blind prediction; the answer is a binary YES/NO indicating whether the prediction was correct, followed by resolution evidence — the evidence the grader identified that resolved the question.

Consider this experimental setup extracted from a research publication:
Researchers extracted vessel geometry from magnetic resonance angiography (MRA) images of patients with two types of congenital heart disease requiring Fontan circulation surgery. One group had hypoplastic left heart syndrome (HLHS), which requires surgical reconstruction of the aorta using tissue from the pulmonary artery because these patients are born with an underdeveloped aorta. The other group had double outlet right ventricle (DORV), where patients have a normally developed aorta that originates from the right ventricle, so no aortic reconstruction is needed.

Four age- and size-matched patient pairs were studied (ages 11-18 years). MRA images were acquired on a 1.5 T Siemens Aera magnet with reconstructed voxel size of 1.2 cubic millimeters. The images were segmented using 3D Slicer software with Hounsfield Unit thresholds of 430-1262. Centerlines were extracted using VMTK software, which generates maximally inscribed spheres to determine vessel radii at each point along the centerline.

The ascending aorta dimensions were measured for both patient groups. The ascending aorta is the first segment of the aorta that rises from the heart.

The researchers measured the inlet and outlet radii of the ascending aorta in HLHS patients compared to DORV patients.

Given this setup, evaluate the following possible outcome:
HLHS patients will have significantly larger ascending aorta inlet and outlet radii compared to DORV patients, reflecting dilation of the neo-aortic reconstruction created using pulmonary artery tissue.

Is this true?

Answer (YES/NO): YES